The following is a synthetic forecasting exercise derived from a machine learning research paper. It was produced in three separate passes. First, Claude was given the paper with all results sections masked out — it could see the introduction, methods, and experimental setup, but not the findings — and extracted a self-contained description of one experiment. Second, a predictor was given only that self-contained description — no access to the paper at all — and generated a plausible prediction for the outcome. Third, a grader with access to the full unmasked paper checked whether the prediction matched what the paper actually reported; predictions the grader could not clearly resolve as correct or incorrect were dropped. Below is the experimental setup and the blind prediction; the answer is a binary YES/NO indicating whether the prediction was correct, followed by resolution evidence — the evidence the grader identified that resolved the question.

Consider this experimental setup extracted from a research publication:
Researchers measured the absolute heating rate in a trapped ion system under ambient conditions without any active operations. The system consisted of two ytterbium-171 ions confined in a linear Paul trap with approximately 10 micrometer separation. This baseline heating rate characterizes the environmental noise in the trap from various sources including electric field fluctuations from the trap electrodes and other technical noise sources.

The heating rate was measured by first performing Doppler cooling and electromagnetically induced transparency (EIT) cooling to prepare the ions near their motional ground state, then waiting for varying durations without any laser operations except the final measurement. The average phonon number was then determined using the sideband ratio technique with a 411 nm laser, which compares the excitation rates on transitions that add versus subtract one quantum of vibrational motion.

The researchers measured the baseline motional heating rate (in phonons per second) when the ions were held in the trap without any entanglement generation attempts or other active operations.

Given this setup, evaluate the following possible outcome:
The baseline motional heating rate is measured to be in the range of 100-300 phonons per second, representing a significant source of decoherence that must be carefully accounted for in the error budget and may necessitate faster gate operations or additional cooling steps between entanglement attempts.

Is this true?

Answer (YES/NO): NO